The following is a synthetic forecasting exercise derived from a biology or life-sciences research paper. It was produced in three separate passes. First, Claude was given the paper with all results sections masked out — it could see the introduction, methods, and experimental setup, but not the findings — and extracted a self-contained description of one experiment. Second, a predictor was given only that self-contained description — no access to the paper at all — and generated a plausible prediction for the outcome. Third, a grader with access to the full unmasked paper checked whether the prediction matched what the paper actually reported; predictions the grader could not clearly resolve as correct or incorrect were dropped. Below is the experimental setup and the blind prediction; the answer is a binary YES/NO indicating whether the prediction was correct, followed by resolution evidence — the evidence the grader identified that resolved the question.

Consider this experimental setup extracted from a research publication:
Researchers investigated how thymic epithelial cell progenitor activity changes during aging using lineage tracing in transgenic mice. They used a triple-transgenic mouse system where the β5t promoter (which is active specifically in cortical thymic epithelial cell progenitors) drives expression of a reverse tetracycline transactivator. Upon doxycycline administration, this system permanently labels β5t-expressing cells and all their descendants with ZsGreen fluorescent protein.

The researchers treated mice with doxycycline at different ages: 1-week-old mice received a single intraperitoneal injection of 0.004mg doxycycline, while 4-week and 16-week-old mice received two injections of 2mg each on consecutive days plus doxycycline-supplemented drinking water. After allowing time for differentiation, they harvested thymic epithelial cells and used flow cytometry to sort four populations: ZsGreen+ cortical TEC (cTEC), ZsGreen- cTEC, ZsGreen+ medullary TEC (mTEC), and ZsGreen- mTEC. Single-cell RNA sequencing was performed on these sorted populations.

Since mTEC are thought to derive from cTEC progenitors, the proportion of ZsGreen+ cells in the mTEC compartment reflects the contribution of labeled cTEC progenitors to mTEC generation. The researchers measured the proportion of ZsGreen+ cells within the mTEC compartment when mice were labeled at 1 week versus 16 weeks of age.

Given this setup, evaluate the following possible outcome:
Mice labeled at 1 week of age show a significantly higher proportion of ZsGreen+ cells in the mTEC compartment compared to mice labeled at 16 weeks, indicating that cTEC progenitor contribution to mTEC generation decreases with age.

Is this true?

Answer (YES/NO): YES